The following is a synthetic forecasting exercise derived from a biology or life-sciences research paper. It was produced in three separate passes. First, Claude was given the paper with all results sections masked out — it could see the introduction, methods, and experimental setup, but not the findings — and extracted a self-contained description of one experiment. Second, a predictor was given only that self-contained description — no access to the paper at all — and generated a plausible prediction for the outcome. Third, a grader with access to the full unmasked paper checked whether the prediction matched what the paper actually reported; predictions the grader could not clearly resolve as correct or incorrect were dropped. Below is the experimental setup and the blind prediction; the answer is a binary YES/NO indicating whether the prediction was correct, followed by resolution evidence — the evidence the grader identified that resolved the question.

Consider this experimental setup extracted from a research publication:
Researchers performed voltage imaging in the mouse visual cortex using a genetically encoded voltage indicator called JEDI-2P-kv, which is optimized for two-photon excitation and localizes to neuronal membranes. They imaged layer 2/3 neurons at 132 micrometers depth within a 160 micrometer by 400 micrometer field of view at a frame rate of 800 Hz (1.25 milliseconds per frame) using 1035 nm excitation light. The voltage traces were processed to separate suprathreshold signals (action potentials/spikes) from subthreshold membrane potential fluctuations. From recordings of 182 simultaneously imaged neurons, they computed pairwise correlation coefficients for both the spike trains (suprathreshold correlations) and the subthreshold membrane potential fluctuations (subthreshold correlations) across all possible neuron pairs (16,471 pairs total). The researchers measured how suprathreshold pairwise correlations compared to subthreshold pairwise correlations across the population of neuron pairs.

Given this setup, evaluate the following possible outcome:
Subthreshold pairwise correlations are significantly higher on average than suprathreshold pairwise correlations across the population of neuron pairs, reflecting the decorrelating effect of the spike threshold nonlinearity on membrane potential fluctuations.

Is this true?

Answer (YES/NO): YES